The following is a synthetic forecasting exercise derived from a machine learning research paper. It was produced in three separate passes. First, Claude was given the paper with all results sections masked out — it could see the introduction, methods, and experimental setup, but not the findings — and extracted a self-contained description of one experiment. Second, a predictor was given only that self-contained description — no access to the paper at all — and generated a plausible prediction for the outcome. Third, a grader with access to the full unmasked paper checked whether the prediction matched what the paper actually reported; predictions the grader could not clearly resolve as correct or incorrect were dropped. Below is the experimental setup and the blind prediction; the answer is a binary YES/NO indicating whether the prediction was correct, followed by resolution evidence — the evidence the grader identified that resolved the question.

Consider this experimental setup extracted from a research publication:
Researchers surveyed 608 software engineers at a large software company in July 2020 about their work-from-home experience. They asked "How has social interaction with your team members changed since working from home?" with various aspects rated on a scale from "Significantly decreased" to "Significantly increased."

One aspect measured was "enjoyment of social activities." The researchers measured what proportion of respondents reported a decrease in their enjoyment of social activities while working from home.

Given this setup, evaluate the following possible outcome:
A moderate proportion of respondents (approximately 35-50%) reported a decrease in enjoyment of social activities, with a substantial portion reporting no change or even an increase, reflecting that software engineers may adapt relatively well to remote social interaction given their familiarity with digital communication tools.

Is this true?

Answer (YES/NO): NO